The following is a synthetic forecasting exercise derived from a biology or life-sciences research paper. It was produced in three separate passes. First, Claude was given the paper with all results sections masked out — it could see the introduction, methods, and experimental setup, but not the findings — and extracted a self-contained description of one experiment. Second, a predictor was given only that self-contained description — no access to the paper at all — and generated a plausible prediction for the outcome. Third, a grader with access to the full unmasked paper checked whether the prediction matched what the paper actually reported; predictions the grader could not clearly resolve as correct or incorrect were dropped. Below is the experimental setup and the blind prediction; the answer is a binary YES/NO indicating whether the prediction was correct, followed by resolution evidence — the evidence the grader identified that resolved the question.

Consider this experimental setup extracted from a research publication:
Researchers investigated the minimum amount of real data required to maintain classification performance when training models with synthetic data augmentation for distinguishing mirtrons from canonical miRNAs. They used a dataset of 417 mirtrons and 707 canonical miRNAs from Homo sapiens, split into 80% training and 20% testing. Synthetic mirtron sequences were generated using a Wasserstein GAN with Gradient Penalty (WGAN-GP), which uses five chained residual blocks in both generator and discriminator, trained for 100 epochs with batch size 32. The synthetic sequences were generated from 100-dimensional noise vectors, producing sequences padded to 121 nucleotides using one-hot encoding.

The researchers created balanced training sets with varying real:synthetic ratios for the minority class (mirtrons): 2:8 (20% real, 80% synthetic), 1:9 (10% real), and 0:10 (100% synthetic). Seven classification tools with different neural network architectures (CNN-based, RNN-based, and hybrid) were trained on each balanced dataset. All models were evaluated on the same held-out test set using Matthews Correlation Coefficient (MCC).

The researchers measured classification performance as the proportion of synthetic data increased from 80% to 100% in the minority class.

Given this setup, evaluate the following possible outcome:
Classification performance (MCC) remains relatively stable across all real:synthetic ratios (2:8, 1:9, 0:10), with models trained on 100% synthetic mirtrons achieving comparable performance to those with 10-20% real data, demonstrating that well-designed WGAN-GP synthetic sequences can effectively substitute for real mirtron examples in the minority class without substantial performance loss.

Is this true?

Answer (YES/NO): NO